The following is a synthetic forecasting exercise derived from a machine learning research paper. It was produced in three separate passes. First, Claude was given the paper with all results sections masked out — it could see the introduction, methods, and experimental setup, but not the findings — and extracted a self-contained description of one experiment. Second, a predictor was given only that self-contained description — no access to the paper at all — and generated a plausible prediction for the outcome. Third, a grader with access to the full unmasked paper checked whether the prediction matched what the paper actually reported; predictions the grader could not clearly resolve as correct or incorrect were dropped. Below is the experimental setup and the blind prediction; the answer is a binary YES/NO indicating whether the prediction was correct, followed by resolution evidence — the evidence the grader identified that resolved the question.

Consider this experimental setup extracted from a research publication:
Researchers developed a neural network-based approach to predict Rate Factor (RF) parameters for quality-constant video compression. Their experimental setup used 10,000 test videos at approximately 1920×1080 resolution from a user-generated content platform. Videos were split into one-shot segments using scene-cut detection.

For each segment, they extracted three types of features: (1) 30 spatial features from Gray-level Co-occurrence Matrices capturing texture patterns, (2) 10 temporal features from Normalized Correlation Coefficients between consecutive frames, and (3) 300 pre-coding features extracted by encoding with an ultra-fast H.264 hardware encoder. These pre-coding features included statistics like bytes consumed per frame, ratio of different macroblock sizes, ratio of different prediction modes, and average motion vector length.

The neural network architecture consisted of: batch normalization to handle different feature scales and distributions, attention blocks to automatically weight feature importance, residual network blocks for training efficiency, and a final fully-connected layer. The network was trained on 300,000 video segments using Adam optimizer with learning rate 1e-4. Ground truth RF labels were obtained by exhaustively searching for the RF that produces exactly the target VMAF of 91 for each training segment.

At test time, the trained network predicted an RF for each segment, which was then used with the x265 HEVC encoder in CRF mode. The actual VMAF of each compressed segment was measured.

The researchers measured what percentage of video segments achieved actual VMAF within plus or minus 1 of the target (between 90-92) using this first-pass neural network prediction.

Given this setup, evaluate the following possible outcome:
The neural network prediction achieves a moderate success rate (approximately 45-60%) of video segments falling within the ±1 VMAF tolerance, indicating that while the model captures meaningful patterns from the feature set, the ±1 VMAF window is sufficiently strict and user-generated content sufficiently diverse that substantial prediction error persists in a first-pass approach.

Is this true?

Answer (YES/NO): YES